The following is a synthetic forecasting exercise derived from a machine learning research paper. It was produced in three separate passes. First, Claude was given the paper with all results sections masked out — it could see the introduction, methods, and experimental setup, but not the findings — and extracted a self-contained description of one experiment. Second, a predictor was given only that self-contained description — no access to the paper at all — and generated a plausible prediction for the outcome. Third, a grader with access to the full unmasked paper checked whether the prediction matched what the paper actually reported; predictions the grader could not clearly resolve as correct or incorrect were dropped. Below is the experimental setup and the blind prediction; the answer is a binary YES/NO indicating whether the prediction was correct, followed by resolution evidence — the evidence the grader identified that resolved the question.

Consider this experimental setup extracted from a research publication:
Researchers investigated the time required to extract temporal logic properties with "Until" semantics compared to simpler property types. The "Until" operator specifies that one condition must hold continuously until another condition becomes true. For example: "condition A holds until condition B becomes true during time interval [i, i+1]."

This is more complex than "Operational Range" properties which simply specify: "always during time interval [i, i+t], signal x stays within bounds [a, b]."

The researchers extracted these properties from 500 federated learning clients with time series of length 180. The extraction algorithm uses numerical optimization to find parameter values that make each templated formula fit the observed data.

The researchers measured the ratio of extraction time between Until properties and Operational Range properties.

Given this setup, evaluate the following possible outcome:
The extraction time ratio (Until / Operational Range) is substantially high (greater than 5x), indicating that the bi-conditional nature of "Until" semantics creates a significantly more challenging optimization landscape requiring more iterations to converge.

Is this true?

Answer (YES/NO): NO